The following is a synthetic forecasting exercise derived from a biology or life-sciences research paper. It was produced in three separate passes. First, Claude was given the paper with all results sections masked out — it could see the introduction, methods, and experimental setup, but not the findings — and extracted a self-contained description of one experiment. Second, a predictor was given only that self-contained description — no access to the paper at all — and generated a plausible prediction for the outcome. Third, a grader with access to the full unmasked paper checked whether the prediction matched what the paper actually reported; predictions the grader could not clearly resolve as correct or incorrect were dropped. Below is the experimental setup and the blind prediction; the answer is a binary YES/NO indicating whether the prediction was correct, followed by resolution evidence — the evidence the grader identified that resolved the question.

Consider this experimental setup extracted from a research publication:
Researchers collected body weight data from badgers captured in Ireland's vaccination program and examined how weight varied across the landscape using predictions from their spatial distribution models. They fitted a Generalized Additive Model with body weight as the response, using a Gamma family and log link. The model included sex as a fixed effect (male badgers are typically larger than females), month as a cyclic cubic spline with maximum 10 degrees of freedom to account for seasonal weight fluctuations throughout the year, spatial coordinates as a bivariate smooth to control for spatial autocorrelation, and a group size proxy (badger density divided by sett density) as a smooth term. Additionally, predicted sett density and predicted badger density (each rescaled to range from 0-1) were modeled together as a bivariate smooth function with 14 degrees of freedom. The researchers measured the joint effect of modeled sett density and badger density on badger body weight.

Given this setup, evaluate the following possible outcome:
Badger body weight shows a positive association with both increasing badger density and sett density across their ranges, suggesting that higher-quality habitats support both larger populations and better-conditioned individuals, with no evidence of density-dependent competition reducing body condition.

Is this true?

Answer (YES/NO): NO